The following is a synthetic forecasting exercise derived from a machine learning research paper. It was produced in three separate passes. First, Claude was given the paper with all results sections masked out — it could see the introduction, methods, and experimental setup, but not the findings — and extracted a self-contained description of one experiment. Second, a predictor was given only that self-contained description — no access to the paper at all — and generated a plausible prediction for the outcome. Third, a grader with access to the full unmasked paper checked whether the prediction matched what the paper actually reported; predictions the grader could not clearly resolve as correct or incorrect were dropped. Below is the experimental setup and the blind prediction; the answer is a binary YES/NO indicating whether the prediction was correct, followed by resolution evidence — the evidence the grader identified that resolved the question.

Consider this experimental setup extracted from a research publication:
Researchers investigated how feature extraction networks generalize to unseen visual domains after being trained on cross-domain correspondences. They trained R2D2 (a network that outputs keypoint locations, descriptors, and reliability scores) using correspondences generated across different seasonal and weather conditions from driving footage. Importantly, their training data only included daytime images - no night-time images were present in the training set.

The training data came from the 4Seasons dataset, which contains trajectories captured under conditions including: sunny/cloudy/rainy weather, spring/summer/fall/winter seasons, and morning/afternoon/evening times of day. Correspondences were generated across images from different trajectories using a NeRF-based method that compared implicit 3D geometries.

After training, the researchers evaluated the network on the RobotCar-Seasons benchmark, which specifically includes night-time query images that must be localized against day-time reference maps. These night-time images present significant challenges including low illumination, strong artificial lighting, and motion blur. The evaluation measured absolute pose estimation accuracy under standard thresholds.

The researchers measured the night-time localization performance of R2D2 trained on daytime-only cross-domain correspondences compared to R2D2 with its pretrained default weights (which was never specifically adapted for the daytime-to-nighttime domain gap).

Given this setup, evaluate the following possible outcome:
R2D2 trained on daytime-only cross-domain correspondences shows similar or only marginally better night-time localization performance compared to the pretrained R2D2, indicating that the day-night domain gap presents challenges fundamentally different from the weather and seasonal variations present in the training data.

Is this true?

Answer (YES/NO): NO